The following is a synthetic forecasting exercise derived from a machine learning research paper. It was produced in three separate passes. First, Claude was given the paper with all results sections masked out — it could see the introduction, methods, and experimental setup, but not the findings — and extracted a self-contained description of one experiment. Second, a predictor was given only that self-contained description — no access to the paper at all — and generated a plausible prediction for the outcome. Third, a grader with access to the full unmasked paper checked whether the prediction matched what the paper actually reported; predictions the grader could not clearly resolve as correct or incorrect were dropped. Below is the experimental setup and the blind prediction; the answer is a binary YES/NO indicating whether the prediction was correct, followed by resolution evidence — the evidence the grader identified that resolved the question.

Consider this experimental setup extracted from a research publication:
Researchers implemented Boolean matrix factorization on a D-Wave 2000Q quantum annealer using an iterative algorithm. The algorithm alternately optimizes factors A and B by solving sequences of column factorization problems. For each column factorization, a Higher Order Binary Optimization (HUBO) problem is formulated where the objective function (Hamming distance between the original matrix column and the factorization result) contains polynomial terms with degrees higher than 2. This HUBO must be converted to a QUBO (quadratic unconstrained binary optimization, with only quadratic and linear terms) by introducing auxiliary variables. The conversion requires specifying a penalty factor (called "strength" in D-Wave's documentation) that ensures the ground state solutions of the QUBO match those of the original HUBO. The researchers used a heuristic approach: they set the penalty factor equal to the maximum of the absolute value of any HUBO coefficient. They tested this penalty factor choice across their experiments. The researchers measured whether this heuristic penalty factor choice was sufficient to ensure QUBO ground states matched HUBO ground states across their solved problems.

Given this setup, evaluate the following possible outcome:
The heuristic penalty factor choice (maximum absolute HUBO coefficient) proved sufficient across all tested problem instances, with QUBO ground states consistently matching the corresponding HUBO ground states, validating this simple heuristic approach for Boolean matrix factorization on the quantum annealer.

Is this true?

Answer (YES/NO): YES